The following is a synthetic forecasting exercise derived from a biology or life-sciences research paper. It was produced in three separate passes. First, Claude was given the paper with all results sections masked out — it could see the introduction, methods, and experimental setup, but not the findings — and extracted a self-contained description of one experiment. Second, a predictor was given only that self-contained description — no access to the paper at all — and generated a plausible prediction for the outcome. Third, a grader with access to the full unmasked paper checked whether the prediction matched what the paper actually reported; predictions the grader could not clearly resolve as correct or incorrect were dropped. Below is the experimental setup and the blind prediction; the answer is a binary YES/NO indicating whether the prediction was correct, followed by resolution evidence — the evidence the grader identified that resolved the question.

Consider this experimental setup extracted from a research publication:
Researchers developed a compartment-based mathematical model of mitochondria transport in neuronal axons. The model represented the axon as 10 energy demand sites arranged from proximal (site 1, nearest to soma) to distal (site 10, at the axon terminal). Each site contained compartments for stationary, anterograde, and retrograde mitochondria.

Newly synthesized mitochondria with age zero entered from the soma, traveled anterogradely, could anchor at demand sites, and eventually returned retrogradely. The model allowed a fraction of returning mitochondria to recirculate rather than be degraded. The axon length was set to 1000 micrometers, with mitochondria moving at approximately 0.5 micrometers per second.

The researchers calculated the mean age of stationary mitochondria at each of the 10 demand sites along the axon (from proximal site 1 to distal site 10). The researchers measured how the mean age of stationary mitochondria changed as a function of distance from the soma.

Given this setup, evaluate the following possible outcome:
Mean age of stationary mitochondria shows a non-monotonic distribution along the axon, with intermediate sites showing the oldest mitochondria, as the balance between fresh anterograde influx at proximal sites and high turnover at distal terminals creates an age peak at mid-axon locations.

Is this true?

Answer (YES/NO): NO